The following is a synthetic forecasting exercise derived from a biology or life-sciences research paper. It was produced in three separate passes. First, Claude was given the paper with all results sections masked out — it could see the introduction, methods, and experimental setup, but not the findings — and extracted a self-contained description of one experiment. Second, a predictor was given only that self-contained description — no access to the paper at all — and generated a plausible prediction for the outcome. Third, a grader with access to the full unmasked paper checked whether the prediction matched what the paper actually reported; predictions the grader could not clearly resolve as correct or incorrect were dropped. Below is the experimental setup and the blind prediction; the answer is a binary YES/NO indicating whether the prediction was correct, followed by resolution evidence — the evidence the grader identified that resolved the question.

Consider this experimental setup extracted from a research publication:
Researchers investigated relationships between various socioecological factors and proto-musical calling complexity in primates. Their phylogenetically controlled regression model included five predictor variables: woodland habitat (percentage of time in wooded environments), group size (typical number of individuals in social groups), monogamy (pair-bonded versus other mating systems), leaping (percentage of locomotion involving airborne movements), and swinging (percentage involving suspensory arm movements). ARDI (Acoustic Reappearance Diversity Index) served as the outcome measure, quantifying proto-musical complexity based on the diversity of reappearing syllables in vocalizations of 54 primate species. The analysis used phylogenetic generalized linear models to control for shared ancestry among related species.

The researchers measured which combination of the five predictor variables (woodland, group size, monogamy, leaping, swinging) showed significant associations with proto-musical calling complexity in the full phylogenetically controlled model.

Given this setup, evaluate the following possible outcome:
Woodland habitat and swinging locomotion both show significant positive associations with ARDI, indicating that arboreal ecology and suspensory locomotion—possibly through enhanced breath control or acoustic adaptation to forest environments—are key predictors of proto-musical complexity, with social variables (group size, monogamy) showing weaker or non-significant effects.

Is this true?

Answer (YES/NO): NO